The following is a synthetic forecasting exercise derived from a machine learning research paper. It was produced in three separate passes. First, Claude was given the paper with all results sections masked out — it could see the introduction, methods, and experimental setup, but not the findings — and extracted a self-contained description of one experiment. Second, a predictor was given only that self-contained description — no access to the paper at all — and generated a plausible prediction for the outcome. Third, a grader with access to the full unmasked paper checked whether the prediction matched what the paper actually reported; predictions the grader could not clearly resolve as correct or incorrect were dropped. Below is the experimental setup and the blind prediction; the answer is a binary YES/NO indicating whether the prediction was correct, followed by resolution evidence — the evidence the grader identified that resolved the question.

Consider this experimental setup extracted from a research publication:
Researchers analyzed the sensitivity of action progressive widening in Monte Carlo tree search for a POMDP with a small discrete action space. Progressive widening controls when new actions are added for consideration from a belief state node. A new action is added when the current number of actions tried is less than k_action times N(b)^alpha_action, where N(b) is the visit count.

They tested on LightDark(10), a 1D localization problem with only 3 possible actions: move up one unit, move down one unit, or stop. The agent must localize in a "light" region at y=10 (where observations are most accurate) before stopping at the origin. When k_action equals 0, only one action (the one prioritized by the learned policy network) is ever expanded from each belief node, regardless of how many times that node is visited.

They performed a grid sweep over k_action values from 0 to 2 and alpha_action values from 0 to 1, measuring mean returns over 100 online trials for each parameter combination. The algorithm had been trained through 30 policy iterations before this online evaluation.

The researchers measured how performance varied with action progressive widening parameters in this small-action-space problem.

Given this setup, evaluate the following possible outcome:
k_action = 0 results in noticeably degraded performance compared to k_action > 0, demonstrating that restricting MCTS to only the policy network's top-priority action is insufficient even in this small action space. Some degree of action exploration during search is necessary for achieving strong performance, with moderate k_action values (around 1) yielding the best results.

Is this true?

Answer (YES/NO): NO